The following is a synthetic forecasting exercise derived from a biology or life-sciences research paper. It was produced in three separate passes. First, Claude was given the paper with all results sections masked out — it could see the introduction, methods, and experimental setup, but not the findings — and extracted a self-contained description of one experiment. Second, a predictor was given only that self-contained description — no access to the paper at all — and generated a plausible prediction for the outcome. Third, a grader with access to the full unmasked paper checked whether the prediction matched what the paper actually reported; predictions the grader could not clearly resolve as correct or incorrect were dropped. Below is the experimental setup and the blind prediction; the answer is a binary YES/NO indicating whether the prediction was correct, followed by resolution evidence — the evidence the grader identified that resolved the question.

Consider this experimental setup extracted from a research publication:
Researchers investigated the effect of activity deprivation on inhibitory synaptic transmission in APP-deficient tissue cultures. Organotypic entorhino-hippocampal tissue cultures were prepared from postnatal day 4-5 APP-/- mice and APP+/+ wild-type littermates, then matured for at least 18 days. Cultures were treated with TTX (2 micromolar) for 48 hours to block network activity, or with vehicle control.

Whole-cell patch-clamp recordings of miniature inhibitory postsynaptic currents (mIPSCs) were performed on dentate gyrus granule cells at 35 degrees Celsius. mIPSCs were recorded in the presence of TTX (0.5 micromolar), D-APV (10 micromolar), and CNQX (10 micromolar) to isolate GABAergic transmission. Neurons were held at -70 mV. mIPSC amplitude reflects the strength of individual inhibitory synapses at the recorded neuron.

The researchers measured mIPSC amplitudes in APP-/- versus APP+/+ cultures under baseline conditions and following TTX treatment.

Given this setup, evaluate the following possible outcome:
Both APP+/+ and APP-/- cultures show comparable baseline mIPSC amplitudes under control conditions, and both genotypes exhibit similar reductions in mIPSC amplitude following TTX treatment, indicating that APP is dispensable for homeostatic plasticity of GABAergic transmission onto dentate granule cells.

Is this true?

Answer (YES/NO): NO